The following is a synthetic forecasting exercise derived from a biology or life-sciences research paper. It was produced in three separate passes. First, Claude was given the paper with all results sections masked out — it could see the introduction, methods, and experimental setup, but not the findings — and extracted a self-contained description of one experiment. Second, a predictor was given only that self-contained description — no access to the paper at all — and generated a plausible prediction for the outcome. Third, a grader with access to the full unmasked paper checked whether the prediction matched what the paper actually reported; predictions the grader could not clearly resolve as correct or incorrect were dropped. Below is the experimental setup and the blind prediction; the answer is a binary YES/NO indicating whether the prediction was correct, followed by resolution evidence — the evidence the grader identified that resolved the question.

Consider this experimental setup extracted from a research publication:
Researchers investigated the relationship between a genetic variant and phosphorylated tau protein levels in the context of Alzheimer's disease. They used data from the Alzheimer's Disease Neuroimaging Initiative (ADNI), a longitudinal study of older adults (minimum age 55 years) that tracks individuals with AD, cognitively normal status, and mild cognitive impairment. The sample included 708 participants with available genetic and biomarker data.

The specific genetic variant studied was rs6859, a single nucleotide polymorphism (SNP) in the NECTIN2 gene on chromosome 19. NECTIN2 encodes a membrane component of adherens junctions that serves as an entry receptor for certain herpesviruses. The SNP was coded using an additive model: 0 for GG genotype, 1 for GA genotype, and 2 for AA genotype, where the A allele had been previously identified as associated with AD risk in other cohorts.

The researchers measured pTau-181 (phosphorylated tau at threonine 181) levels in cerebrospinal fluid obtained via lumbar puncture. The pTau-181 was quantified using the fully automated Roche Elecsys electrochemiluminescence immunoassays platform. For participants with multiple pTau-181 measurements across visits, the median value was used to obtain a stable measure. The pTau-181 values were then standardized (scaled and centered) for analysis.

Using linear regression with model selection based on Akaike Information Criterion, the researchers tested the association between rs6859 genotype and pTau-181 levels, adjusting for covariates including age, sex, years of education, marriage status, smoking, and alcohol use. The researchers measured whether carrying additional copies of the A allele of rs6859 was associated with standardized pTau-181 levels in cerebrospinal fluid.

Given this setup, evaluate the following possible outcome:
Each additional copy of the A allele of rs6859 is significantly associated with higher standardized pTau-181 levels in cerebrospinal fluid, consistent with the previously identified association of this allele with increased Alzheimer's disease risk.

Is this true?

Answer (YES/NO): YES